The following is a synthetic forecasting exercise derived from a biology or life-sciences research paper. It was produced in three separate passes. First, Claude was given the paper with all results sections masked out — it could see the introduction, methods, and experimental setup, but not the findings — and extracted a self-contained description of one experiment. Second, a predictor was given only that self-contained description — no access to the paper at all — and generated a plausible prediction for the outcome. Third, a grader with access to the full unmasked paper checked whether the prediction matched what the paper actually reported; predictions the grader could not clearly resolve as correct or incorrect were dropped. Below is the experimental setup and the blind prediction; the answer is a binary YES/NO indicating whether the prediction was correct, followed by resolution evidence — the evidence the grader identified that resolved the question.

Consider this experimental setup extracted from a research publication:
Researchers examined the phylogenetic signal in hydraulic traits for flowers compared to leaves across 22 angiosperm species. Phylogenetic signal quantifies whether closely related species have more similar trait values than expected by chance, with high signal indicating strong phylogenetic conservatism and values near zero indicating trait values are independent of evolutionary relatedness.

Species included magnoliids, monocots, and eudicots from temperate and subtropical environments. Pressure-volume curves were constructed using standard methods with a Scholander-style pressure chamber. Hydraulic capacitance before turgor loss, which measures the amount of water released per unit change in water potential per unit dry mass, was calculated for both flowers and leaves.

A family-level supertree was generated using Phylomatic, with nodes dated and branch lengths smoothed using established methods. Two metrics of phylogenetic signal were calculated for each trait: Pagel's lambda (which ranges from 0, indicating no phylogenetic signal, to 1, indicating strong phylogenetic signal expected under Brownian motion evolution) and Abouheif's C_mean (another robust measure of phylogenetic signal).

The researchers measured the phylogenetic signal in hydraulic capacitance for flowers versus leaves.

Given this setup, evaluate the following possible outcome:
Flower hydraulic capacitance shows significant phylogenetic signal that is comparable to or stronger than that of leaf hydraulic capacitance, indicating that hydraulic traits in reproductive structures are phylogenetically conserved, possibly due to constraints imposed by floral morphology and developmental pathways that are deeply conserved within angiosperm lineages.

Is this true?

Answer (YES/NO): NO